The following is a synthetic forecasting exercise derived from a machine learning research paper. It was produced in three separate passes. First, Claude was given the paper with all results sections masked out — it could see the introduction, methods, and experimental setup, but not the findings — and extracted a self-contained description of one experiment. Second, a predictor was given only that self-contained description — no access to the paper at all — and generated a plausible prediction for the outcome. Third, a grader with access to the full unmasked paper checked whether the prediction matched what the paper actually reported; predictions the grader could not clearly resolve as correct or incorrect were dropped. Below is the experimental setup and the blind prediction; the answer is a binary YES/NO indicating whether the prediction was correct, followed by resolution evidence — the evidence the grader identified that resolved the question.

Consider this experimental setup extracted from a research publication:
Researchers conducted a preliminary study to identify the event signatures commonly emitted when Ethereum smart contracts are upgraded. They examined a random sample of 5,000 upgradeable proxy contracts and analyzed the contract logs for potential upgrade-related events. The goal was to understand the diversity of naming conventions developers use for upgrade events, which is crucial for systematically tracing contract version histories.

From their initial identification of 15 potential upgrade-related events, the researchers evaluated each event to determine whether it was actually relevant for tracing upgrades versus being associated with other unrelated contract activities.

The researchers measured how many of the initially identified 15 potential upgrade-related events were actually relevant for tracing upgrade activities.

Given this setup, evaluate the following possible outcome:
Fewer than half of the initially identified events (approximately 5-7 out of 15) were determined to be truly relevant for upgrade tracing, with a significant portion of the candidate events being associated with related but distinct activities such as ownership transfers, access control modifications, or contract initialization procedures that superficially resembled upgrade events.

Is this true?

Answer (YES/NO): NO